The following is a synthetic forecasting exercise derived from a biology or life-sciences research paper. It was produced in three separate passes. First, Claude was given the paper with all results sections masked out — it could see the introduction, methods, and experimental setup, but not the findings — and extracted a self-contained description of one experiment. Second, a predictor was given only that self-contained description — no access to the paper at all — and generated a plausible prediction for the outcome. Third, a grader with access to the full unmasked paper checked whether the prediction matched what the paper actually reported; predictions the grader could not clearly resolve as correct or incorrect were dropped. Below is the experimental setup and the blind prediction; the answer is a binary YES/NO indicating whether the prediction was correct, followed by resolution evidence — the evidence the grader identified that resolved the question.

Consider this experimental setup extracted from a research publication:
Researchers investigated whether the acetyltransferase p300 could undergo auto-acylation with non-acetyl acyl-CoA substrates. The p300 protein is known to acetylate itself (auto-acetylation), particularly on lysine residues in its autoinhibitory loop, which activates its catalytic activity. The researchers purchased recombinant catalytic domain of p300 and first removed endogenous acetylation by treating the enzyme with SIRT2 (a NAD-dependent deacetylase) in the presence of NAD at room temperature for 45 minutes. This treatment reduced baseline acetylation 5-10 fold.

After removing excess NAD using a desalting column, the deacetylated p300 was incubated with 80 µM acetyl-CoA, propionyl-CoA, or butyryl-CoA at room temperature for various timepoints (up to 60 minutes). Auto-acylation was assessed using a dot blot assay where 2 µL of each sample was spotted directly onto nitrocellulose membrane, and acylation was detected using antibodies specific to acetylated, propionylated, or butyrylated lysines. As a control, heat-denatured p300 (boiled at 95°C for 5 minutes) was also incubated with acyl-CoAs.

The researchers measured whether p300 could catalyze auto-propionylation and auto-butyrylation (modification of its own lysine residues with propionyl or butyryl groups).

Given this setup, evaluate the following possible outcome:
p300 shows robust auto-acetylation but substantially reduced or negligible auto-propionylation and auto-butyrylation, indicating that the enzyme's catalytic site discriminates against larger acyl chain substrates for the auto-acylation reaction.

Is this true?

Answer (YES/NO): NO